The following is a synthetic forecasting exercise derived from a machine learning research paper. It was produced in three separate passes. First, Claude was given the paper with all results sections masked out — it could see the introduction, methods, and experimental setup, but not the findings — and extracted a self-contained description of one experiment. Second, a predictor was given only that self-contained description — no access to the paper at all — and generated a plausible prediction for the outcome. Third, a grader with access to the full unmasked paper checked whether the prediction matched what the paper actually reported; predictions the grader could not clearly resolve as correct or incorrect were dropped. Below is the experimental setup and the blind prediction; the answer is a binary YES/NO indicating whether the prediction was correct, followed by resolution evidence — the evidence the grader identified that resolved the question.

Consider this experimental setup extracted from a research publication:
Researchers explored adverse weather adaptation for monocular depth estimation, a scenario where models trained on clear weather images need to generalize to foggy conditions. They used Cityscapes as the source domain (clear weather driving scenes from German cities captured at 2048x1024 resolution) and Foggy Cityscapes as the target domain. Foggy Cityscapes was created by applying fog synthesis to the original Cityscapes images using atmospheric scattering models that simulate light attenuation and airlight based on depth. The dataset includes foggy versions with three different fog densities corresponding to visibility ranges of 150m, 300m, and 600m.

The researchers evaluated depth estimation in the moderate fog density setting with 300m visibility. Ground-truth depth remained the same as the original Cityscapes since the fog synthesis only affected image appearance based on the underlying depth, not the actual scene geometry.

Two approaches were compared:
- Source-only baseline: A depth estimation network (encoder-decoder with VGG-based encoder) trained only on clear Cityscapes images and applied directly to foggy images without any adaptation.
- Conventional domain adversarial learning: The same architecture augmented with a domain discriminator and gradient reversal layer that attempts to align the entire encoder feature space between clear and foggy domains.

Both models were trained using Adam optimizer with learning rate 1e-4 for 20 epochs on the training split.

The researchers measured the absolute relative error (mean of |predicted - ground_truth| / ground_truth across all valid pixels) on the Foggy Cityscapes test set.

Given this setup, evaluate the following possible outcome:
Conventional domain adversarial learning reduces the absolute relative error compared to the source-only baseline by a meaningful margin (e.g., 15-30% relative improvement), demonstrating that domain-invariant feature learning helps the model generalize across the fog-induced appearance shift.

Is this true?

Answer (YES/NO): NO